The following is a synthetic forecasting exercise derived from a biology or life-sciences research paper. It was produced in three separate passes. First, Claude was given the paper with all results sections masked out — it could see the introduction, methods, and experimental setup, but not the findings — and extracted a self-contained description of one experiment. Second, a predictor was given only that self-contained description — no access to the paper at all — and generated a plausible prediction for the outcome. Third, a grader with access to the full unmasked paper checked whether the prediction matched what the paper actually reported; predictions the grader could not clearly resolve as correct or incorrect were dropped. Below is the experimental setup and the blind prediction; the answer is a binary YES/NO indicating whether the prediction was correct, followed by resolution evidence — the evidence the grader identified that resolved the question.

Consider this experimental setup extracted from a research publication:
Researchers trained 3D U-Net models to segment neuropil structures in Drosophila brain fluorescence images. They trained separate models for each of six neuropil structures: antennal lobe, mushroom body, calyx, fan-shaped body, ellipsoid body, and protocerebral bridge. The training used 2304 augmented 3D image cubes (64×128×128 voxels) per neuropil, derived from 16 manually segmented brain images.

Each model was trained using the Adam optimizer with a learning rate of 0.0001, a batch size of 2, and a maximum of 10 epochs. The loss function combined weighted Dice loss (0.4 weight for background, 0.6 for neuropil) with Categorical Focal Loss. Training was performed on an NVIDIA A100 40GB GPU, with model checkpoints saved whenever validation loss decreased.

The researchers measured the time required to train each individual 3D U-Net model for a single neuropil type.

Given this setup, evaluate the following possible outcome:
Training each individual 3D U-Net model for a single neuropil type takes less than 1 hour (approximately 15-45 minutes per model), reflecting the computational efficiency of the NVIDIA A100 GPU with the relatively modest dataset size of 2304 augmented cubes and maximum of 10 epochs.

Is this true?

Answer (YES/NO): YES